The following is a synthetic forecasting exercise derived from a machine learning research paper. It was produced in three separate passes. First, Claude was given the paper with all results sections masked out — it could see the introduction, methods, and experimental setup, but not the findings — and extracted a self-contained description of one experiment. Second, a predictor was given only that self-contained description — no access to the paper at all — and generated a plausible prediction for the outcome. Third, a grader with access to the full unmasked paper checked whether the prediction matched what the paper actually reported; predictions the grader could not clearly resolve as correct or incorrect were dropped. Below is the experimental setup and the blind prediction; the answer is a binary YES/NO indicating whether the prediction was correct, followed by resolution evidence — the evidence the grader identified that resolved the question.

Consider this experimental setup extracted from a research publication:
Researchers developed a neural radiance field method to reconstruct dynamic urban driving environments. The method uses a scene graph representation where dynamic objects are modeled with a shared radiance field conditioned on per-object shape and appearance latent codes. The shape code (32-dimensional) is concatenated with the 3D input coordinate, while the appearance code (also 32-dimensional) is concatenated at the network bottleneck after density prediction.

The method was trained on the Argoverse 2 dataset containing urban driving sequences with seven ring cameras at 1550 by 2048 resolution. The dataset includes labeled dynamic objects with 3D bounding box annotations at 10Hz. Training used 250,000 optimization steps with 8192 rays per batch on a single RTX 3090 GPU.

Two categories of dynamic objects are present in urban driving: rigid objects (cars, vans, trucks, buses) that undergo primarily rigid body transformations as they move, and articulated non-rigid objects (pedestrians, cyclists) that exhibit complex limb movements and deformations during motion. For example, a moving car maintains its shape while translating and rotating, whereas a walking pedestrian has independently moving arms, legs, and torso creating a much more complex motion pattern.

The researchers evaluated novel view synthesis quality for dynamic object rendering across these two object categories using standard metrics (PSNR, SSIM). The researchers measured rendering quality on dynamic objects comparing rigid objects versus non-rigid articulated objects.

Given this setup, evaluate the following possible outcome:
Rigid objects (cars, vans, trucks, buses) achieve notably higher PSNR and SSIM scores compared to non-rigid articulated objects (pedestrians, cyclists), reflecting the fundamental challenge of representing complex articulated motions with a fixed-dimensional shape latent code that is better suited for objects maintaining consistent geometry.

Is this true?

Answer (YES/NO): YES